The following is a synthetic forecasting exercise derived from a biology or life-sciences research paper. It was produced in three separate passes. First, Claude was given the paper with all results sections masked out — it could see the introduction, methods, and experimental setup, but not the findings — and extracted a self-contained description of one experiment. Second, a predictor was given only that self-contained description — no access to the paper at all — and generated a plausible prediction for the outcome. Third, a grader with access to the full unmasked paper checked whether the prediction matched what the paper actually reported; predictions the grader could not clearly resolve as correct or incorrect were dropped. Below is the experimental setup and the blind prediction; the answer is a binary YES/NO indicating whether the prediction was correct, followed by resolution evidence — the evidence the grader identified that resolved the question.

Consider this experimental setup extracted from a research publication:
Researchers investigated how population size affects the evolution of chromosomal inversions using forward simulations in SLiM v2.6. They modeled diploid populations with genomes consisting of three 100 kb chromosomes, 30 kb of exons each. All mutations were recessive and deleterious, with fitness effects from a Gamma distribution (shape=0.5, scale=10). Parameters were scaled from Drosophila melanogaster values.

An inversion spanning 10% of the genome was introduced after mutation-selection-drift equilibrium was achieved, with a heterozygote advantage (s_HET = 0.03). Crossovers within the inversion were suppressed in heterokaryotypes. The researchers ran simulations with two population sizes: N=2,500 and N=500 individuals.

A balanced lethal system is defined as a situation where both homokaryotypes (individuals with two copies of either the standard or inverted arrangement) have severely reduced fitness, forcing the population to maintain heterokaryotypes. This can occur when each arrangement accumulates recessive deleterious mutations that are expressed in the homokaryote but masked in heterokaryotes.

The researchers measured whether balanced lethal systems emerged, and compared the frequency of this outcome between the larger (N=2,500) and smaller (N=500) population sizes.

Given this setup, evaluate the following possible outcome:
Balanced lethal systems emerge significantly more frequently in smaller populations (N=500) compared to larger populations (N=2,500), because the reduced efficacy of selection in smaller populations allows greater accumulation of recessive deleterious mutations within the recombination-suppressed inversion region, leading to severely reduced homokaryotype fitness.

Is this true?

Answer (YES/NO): YES